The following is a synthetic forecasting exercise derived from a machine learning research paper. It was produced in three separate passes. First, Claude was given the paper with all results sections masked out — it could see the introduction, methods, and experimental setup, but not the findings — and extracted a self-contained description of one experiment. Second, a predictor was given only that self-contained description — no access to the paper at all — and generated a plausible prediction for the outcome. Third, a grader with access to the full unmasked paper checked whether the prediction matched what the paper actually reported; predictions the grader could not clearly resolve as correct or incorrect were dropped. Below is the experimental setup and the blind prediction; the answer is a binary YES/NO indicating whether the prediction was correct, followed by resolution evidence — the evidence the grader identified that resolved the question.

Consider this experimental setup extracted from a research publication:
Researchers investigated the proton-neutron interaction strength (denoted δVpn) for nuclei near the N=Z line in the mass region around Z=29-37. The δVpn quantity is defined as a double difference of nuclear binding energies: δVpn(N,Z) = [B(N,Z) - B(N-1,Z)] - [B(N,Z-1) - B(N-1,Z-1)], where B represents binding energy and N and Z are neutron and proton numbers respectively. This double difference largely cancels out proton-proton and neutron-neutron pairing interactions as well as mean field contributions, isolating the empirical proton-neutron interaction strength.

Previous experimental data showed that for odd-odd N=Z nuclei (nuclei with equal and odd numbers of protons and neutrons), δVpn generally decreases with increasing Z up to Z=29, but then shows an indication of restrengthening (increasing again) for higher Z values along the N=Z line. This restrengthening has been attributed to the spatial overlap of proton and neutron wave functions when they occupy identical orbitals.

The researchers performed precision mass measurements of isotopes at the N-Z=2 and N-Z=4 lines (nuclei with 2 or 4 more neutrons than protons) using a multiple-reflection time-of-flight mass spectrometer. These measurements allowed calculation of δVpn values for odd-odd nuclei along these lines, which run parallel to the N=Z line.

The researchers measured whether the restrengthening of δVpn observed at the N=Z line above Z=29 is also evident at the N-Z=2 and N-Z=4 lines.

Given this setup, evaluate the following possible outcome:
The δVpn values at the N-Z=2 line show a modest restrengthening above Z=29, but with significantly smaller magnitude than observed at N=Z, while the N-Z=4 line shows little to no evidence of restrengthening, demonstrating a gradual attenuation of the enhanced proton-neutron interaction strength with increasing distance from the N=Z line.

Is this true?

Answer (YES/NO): YES